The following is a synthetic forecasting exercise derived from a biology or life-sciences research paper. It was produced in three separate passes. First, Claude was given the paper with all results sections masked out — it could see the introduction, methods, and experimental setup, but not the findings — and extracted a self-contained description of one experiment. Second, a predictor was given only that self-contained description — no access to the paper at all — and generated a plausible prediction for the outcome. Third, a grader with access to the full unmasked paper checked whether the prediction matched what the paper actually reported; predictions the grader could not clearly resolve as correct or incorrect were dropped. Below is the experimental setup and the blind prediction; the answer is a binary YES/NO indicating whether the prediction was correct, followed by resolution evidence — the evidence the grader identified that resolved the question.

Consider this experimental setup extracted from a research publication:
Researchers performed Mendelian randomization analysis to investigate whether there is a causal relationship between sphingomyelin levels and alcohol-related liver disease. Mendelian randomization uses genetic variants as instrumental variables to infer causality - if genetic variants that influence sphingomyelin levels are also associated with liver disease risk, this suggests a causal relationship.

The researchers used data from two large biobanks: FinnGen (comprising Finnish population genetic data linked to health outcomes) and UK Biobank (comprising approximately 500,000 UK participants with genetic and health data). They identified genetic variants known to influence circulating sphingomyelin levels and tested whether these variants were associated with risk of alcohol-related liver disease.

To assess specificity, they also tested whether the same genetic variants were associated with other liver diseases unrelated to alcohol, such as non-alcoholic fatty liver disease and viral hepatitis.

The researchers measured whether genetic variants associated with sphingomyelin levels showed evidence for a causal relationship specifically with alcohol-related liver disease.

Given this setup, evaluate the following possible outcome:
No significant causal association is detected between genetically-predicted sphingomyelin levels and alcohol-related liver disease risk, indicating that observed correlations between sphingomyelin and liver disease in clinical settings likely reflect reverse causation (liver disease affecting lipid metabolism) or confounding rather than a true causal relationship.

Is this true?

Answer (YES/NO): YES